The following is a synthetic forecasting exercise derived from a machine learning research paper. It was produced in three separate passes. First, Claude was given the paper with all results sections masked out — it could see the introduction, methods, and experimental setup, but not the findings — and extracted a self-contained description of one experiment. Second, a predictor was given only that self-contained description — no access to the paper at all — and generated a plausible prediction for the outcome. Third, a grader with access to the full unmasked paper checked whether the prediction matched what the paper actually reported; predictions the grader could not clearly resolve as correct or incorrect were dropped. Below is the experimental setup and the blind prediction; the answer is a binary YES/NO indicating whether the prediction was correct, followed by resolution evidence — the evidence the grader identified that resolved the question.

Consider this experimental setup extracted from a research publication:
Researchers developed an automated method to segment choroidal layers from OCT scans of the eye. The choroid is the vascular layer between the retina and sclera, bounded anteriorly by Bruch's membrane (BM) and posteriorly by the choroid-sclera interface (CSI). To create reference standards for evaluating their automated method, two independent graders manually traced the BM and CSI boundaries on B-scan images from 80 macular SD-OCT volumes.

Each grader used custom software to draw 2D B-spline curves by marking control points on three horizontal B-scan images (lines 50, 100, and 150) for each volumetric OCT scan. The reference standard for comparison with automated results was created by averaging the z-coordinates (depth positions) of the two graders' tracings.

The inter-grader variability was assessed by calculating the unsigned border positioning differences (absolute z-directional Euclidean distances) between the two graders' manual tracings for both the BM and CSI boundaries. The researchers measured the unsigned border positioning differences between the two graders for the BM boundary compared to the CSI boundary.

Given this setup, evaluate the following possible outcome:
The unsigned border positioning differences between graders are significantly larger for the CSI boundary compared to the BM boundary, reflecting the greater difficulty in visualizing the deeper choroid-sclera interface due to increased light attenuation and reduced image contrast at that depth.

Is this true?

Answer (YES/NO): YES